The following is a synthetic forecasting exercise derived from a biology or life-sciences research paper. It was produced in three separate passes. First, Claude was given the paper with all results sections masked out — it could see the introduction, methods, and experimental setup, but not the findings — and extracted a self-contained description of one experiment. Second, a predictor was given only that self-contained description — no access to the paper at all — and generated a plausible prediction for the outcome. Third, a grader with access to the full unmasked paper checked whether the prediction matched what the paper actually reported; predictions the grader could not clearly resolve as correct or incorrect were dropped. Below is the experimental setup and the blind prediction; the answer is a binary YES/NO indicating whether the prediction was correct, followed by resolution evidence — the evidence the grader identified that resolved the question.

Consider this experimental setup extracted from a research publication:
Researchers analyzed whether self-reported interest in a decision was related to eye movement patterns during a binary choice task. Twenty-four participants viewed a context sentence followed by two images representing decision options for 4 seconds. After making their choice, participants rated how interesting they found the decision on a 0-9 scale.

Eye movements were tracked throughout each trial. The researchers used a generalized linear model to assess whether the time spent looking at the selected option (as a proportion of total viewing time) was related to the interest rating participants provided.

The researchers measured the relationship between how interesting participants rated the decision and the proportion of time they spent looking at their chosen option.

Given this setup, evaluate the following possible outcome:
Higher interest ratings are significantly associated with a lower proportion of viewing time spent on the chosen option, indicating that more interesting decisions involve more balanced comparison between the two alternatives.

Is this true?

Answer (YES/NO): NO